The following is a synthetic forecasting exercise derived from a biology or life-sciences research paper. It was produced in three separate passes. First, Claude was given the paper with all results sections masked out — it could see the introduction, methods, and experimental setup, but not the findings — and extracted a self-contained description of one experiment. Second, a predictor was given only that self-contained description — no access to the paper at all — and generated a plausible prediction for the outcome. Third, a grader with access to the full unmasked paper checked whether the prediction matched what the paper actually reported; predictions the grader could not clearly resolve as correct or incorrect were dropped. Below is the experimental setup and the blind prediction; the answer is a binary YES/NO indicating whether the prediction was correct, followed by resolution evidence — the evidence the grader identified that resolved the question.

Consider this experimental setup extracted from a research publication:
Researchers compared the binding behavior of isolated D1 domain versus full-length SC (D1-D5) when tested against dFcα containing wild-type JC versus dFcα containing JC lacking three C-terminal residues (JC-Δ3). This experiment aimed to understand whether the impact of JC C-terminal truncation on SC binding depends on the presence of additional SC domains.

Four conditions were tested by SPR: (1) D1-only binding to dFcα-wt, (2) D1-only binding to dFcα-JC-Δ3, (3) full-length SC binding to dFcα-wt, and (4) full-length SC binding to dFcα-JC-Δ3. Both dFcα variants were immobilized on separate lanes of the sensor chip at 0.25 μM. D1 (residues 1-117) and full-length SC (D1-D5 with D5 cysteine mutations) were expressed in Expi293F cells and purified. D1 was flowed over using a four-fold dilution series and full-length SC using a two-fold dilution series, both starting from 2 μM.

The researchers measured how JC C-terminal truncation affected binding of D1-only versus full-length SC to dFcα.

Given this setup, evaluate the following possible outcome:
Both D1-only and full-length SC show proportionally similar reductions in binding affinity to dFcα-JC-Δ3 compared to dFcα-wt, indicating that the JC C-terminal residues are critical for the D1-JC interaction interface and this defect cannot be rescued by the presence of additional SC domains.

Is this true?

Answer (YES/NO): NO